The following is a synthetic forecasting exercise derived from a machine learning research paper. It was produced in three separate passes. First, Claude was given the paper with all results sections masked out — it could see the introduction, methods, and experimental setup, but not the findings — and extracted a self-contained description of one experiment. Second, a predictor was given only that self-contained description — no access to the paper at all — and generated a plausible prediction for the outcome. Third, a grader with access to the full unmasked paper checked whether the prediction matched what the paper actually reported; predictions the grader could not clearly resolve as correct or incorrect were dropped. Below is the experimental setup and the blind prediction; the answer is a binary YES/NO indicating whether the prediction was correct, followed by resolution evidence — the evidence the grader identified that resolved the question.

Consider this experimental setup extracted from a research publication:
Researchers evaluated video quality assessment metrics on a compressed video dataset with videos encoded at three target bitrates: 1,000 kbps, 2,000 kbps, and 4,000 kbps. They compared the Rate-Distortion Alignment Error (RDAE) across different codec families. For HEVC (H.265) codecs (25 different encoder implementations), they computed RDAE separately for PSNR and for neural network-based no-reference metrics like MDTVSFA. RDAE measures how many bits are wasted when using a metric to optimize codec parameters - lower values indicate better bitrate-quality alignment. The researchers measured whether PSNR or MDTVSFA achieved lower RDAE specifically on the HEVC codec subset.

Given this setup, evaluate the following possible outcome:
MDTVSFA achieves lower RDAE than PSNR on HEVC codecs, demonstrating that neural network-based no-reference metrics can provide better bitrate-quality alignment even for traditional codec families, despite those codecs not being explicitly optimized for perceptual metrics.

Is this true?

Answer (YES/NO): YES